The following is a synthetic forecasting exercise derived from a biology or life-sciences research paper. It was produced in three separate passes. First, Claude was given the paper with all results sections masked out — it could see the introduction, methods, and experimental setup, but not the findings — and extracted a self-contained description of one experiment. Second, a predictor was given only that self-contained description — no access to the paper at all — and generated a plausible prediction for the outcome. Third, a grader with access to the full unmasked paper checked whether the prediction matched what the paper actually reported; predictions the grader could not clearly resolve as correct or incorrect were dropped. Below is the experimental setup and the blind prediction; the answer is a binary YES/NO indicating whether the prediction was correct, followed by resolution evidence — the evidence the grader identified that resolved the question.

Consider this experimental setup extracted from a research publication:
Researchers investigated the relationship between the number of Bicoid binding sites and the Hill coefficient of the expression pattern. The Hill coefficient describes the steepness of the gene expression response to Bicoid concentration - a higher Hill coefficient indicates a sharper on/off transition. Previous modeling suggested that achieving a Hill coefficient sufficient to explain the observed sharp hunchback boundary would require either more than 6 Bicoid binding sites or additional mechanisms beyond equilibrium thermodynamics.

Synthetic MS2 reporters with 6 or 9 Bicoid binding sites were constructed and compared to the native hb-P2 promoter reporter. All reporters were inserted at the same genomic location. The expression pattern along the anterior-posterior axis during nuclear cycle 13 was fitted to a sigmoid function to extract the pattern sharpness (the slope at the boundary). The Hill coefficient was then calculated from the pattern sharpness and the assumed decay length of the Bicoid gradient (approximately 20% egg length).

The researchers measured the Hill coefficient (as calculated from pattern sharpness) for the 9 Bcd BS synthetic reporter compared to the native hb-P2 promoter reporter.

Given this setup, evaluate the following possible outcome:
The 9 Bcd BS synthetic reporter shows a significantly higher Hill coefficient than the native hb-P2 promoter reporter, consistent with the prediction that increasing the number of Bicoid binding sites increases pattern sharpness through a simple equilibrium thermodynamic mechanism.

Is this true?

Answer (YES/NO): NO